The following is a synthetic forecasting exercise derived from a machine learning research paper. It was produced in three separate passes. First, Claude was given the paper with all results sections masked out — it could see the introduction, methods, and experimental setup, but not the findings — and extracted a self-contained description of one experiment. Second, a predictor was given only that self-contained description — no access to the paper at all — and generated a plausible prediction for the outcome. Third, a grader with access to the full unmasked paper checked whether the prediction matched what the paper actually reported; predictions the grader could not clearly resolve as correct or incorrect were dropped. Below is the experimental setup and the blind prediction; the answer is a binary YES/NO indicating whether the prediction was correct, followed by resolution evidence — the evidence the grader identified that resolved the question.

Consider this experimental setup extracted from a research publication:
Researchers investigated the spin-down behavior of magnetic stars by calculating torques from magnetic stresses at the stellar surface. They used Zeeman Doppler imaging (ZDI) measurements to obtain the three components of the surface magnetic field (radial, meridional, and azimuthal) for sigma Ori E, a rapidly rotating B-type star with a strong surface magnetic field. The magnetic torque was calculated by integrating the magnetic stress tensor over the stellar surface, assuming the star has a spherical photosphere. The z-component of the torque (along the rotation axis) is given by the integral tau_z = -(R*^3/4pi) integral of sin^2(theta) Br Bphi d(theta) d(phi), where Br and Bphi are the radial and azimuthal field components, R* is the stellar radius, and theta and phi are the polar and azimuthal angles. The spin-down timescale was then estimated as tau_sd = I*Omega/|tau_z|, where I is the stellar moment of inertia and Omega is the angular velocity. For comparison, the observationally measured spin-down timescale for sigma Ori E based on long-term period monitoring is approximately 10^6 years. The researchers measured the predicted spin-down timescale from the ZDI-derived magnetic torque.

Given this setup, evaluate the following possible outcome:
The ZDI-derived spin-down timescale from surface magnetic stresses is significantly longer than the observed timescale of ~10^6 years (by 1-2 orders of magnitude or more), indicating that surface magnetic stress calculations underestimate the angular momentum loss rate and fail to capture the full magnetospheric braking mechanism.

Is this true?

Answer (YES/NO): NO